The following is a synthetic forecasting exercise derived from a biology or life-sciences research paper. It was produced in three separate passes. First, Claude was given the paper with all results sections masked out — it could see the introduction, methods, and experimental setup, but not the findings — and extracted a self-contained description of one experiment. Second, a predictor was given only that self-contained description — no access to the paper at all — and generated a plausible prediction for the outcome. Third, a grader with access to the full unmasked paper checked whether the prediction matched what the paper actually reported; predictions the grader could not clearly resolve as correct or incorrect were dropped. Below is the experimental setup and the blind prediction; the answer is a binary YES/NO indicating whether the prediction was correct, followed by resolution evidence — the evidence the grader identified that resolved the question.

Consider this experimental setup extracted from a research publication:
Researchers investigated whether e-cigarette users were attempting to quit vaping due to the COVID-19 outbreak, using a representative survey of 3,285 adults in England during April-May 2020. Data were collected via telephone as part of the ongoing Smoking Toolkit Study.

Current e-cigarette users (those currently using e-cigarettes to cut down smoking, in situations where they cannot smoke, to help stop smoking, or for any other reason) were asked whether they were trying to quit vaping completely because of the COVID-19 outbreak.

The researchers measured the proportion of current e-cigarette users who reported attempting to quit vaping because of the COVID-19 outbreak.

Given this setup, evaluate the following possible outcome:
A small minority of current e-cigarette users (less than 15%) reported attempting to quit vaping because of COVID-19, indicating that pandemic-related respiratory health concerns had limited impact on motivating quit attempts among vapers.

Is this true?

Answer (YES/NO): YES